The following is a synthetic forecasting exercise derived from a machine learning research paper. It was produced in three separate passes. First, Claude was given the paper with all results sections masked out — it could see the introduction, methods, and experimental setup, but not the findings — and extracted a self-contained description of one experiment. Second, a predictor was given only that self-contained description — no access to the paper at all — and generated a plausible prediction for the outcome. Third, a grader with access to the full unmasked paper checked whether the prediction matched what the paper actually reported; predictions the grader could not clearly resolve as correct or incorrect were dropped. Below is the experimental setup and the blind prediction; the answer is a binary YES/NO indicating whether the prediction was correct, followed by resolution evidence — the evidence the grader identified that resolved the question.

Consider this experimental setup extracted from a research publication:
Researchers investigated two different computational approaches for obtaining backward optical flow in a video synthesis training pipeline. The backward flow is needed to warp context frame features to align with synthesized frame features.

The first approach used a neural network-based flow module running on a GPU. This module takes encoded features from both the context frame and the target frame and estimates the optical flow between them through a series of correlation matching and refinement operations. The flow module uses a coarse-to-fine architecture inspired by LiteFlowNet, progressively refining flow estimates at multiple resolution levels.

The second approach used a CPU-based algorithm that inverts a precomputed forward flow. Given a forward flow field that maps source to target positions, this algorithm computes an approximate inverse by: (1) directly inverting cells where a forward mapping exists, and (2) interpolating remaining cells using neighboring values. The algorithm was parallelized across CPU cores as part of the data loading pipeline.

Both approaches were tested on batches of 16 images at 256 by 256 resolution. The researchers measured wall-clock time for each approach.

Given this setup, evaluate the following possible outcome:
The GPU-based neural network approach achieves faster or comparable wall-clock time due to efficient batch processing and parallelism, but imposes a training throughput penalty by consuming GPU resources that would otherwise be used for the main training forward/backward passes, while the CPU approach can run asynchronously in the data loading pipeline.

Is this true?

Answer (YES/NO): YES